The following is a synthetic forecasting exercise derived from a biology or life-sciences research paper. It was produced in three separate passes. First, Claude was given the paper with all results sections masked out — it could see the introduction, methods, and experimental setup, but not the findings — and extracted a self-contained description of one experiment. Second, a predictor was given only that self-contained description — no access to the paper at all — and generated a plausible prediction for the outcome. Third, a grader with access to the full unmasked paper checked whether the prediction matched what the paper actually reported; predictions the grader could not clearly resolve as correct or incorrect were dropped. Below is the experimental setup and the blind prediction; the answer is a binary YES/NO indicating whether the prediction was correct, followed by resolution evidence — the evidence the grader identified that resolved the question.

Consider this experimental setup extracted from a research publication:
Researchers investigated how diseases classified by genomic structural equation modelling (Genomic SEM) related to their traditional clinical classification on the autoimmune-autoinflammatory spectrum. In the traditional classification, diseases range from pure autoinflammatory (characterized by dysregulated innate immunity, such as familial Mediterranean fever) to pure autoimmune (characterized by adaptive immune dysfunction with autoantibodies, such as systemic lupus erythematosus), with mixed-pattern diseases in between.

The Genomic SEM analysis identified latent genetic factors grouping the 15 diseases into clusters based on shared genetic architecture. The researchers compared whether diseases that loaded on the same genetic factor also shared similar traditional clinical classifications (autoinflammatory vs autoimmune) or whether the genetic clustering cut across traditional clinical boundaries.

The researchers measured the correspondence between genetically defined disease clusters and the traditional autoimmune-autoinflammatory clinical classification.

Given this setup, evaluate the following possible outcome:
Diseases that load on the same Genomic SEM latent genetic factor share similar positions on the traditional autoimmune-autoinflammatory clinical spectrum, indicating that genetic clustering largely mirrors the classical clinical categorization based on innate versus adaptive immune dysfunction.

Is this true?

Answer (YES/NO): YES